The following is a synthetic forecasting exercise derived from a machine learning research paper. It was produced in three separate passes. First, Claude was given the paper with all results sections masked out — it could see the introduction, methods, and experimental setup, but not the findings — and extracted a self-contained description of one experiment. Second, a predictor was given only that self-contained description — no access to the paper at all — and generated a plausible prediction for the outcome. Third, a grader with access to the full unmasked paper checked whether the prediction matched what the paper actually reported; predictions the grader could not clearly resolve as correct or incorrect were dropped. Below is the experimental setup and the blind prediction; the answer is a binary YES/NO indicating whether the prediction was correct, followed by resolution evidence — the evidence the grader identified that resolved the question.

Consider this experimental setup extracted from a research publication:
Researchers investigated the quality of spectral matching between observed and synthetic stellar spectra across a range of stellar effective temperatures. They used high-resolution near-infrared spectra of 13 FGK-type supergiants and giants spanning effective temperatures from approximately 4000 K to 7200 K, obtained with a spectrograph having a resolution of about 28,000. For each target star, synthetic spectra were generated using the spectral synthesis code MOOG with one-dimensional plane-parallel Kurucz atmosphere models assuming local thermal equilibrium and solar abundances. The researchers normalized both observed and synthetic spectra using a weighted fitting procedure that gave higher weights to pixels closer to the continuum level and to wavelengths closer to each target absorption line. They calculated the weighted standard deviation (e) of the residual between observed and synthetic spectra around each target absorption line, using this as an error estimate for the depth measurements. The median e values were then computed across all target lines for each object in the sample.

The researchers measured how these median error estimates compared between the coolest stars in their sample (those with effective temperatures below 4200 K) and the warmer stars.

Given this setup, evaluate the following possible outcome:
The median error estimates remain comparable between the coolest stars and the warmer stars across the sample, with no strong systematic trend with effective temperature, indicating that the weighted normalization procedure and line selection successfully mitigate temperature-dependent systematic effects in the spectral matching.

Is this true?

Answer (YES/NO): NO